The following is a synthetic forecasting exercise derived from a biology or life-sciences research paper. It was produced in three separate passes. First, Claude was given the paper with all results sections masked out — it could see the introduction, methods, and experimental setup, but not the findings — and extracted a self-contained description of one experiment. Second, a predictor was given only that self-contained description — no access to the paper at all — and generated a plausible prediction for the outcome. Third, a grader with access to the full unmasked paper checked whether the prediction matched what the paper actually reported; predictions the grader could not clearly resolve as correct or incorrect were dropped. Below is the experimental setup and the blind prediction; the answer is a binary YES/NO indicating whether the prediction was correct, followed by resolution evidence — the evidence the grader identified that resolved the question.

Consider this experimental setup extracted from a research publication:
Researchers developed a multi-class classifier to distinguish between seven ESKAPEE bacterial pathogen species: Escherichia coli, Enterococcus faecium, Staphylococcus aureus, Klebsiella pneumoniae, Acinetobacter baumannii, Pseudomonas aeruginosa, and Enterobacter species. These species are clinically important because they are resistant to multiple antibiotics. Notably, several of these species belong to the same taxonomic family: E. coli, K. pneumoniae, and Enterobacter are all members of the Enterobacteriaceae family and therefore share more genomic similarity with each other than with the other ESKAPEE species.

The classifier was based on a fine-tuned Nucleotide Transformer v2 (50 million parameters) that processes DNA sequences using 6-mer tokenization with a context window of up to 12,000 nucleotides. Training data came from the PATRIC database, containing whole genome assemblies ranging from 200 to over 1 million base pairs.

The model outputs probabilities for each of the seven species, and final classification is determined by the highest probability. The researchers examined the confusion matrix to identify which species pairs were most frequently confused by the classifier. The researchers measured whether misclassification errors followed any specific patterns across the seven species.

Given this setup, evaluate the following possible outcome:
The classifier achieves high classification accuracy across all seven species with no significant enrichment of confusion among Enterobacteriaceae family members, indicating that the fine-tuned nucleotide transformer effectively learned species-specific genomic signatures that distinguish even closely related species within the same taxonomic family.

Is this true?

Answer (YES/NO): NO